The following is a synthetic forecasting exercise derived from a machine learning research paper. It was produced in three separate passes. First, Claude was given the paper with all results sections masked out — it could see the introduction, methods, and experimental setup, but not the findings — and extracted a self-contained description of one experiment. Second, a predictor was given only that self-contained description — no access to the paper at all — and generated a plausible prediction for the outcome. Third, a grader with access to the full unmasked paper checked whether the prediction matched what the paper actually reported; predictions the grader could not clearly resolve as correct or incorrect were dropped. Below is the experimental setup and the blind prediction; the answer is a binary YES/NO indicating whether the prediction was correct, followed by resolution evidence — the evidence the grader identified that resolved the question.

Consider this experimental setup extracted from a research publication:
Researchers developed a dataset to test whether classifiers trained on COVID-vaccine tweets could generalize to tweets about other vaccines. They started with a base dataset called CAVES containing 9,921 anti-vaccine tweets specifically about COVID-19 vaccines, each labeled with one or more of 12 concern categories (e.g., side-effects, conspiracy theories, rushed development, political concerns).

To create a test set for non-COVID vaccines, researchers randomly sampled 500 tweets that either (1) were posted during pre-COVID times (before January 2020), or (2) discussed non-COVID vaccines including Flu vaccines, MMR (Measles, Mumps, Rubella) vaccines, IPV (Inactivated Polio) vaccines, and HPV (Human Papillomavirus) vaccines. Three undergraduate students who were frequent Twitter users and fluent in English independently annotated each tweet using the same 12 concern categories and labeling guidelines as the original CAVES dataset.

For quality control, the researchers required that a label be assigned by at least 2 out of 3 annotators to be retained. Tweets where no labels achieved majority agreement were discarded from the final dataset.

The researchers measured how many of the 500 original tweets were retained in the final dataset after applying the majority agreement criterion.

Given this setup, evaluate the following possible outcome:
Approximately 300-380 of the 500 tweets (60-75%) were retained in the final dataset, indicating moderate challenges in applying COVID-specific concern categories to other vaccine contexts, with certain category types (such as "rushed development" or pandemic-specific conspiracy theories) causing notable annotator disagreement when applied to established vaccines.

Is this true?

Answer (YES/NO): NO